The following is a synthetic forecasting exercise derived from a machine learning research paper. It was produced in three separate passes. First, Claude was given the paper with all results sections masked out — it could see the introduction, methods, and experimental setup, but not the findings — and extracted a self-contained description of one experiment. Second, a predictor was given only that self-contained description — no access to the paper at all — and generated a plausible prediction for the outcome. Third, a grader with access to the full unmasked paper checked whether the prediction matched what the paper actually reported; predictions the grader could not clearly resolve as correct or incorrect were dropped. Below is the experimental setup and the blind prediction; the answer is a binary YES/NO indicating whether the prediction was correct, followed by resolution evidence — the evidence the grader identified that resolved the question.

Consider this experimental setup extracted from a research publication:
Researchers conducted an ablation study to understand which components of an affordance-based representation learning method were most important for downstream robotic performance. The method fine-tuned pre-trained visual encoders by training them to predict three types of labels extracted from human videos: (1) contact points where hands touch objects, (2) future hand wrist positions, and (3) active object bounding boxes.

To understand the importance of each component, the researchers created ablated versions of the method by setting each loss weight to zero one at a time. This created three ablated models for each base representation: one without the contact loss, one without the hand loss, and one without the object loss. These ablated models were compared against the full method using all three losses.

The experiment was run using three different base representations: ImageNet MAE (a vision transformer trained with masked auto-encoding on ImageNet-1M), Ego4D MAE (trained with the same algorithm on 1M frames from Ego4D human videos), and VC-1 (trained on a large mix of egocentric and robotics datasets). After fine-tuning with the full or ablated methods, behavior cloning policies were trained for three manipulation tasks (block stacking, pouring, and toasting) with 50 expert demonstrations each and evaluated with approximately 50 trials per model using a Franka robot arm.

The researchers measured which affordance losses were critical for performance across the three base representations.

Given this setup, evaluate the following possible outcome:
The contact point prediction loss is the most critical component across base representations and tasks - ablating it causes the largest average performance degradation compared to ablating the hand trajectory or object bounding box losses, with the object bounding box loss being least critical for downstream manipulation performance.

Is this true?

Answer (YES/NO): NO